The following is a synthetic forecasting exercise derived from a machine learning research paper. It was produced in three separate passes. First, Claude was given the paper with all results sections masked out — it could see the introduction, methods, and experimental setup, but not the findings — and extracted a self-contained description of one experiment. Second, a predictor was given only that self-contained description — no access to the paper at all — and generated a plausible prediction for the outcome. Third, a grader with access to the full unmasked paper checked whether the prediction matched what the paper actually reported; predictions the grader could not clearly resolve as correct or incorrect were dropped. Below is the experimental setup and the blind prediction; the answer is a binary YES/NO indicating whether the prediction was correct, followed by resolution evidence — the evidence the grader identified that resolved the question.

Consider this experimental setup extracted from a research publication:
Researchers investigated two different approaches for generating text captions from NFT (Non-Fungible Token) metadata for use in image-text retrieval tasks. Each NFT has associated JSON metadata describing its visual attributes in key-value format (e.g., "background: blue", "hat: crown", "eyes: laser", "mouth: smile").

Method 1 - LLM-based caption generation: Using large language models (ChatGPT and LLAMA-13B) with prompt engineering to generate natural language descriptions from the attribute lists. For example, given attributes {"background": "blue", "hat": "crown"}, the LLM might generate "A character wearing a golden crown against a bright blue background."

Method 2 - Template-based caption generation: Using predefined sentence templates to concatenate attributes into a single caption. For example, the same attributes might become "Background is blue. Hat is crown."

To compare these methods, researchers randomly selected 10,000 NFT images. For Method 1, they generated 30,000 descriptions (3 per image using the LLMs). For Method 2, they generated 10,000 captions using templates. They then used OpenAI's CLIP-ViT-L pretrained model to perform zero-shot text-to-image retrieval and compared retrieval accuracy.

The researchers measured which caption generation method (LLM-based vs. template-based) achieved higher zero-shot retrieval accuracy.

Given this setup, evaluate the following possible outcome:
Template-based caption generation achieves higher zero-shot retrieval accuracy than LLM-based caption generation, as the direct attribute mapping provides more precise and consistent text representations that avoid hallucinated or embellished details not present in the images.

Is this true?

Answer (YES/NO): NO